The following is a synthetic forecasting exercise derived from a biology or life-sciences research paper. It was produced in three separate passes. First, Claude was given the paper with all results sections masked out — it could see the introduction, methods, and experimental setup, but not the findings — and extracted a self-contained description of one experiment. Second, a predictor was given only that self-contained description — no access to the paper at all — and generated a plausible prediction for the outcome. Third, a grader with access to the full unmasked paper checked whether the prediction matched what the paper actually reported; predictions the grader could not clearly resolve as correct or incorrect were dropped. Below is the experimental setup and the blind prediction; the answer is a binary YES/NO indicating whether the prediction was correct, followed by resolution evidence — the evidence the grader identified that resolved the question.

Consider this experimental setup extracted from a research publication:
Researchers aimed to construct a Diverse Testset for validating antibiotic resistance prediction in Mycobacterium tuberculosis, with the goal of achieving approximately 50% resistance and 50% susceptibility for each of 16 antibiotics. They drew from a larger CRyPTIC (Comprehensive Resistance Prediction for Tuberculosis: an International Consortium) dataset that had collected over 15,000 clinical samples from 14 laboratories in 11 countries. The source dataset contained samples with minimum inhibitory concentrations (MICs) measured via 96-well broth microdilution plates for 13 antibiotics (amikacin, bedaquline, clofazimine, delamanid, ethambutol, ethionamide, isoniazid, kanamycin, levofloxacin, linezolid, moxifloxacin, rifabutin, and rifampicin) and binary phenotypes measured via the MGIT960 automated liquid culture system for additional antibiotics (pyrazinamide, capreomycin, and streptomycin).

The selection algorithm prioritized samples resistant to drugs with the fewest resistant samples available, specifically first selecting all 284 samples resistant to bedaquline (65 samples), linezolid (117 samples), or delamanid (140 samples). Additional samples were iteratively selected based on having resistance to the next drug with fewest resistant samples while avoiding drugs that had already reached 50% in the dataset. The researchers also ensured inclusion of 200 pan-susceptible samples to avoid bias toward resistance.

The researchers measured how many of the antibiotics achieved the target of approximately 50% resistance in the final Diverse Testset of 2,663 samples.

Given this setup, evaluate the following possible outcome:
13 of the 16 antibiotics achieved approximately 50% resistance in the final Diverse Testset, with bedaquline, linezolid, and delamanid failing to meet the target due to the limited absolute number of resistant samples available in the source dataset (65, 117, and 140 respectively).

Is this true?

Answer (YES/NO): NO